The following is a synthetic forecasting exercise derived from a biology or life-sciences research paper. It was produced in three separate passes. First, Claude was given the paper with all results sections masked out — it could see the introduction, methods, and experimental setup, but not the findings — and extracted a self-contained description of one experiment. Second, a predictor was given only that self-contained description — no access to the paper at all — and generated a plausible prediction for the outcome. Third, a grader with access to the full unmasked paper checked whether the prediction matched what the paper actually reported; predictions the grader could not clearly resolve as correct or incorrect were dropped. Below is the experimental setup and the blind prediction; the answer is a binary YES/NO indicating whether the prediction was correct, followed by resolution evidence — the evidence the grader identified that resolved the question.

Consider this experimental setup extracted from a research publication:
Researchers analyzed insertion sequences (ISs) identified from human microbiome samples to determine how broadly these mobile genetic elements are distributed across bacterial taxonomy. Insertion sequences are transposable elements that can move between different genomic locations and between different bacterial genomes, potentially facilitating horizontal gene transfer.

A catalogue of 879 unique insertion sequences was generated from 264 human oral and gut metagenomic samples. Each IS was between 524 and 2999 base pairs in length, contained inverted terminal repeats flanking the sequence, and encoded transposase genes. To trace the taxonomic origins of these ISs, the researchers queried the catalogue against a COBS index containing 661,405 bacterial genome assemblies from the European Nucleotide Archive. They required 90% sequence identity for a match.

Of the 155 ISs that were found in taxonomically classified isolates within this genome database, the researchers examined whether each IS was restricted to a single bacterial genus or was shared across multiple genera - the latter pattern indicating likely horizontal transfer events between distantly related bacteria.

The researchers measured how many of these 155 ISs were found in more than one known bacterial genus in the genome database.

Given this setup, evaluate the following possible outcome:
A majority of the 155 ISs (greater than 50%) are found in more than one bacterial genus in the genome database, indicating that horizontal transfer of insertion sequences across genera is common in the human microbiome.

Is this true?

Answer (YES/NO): NO